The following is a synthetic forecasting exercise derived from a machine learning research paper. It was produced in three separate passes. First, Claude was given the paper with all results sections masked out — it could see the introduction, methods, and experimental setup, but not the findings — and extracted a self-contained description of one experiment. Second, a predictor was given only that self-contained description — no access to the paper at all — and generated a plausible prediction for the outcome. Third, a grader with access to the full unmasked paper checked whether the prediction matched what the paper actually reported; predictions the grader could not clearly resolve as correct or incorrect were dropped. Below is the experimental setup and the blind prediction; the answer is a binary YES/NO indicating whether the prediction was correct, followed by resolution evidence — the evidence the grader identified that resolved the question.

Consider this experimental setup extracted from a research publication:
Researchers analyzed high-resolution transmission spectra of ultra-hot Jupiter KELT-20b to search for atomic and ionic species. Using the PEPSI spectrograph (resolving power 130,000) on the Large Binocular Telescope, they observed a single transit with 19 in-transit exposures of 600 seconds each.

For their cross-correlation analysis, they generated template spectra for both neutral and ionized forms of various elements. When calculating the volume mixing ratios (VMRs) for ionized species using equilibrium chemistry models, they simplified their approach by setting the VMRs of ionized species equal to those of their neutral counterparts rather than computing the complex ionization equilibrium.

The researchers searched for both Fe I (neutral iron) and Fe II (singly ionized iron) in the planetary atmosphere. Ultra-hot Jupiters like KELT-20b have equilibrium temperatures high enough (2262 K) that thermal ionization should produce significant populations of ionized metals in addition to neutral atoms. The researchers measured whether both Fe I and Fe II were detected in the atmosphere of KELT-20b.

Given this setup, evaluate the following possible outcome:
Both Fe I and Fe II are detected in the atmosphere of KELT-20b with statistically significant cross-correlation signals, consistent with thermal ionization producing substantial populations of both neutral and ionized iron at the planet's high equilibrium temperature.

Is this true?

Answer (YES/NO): YES